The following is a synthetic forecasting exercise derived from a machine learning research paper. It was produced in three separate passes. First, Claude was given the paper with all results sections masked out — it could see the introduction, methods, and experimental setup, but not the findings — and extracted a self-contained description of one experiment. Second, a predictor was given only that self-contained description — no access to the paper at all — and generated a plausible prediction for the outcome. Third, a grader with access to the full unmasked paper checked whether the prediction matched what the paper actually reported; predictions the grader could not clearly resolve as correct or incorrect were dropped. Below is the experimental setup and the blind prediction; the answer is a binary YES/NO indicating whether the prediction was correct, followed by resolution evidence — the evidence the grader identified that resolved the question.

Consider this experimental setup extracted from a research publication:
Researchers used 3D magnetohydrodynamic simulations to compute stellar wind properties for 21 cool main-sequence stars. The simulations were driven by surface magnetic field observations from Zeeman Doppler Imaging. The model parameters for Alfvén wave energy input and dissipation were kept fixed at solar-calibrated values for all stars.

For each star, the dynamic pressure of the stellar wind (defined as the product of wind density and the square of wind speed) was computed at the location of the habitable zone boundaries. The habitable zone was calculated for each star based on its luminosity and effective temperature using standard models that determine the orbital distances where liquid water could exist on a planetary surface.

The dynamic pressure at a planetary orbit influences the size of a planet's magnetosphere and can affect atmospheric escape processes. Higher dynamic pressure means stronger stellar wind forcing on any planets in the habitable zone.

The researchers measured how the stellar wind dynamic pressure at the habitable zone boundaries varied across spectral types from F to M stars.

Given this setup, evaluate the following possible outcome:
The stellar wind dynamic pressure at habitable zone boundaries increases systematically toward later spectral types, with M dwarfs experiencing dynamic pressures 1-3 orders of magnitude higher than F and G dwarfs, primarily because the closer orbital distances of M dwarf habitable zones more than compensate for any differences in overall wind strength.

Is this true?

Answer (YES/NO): YES